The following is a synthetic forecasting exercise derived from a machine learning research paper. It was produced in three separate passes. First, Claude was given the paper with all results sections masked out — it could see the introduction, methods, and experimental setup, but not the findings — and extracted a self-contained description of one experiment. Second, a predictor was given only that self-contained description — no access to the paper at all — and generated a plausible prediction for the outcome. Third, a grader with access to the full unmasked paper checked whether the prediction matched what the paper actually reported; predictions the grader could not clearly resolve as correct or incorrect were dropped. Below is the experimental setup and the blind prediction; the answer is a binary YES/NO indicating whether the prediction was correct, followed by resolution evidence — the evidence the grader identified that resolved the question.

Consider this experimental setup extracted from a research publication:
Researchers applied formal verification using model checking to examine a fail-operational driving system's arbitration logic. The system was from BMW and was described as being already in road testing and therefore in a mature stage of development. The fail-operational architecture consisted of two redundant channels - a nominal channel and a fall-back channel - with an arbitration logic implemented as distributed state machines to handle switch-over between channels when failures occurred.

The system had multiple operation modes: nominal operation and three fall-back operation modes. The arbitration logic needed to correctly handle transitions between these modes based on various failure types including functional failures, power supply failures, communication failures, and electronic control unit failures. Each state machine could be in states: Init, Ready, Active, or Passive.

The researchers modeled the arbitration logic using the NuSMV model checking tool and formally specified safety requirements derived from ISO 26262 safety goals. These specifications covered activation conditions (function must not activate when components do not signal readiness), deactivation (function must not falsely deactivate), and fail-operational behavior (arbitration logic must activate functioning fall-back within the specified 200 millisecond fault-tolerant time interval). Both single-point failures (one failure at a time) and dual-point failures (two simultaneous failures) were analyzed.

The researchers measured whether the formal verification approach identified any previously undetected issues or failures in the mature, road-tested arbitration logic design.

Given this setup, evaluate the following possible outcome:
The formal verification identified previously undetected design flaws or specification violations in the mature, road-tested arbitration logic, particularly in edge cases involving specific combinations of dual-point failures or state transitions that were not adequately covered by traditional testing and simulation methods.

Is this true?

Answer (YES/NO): YES